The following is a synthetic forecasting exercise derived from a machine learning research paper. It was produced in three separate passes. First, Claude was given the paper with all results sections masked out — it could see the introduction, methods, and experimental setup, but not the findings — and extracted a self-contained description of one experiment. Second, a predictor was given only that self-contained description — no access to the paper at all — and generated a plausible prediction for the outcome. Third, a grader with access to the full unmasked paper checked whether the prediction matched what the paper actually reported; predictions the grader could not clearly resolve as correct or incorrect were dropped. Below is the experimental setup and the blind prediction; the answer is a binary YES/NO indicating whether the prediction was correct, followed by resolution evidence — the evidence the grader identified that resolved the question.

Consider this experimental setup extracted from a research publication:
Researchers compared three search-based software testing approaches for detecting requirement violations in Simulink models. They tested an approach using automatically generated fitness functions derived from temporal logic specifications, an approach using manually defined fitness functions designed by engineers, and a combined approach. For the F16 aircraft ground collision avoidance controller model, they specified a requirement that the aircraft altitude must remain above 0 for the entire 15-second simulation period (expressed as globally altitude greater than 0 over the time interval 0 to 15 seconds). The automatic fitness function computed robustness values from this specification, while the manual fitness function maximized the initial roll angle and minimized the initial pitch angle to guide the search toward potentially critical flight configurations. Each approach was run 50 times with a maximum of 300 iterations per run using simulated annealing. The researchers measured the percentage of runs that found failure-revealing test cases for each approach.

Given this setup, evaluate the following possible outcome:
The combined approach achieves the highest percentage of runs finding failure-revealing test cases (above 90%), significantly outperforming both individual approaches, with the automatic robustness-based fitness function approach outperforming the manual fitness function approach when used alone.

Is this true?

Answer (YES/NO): NO